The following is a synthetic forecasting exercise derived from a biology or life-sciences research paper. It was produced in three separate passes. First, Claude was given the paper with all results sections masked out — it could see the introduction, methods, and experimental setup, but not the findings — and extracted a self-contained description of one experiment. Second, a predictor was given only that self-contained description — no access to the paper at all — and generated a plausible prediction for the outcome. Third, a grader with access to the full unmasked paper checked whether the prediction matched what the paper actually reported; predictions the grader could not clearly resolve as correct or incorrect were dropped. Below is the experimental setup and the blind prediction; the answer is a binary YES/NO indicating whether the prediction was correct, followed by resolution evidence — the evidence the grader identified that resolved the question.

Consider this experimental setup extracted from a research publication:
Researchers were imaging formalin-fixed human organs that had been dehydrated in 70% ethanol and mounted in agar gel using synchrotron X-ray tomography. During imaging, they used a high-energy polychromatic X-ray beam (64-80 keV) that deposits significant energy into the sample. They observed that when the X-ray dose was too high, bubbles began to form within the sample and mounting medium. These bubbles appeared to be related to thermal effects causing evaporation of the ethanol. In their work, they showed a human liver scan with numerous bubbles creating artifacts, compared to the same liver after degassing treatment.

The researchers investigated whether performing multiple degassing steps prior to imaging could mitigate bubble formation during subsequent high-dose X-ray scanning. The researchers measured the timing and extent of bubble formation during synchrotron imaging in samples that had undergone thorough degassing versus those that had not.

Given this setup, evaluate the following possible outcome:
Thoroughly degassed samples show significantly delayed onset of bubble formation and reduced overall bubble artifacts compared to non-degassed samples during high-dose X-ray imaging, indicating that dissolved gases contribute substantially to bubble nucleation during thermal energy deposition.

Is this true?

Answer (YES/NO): YES